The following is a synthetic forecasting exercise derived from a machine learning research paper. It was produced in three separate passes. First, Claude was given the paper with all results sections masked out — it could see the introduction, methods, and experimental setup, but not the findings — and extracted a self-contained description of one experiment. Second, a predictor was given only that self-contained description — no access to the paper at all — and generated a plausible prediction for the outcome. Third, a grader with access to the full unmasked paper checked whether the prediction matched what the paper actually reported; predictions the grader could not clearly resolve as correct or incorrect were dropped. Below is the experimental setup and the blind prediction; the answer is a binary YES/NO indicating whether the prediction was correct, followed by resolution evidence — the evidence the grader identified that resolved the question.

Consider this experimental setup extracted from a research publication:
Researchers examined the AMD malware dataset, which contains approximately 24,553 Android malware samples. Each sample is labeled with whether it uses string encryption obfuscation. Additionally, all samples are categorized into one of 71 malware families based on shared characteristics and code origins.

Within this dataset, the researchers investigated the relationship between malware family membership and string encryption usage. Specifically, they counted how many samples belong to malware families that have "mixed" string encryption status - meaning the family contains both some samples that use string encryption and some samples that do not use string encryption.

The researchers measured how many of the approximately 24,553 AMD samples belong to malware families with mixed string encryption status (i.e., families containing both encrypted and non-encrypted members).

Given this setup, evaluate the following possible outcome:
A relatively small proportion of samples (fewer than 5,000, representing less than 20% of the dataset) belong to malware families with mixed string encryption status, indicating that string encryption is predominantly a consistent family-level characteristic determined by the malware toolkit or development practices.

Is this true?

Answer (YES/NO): YES